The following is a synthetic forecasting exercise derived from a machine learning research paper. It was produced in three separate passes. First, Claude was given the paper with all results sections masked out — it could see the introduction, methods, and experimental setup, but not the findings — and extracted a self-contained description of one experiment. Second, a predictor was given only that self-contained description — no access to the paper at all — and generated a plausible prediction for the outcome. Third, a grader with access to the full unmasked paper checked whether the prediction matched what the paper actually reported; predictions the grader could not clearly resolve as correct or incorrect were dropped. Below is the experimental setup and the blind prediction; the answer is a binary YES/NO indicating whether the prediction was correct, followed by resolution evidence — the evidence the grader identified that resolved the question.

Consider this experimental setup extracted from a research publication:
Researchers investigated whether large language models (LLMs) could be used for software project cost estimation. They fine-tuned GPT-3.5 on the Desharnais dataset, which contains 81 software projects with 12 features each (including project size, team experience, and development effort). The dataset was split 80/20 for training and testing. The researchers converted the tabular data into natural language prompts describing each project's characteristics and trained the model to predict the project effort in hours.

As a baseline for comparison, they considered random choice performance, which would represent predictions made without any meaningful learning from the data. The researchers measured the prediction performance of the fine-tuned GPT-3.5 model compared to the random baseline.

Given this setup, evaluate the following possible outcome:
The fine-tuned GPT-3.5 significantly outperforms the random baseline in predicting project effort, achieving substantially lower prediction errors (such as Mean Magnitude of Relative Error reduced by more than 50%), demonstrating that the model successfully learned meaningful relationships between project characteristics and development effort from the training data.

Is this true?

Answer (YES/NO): NO